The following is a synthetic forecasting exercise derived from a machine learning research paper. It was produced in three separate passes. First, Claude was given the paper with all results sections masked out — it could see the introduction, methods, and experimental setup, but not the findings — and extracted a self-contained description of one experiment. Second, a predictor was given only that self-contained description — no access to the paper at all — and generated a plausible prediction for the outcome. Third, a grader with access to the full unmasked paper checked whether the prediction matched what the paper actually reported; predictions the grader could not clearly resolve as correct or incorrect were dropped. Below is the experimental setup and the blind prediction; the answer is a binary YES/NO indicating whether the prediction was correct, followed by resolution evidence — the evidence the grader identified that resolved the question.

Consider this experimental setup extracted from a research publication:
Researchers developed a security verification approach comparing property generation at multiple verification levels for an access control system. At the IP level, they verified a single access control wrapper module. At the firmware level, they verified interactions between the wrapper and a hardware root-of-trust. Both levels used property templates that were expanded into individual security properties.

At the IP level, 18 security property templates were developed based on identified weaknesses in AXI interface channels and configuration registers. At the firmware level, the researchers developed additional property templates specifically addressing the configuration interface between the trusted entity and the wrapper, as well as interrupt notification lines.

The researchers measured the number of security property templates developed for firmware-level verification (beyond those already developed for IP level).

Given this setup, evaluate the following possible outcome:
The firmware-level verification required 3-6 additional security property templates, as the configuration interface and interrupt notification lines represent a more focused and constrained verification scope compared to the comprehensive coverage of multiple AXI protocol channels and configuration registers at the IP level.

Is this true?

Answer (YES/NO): YES